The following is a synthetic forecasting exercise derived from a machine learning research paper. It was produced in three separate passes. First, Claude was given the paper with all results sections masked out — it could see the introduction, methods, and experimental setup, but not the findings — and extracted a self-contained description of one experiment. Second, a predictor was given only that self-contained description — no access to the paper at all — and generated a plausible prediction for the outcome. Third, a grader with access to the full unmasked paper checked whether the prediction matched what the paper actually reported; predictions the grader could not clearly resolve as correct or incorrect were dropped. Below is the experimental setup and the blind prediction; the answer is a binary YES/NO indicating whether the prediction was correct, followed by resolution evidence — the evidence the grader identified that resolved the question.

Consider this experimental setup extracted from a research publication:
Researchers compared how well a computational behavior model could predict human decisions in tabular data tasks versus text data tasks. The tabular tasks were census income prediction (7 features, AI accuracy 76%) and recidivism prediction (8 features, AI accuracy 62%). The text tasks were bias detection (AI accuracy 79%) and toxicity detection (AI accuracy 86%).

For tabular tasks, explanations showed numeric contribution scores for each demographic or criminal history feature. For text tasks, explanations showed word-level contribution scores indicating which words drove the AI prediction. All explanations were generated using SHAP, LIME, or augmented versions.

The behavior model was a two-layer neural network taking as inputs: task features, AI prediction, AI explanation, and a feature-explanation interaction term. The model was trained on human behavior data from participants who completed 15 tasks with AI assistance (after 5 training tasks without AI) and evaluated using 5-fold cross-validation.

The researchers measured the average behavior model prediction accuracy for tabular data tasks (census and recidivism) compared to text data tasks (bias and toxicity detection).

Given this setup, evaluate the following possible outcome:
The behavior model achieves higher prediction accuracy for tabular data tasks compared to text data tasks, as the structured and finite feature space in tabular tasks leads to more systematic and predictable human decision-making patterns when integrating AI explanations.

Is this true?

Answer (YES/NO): YES